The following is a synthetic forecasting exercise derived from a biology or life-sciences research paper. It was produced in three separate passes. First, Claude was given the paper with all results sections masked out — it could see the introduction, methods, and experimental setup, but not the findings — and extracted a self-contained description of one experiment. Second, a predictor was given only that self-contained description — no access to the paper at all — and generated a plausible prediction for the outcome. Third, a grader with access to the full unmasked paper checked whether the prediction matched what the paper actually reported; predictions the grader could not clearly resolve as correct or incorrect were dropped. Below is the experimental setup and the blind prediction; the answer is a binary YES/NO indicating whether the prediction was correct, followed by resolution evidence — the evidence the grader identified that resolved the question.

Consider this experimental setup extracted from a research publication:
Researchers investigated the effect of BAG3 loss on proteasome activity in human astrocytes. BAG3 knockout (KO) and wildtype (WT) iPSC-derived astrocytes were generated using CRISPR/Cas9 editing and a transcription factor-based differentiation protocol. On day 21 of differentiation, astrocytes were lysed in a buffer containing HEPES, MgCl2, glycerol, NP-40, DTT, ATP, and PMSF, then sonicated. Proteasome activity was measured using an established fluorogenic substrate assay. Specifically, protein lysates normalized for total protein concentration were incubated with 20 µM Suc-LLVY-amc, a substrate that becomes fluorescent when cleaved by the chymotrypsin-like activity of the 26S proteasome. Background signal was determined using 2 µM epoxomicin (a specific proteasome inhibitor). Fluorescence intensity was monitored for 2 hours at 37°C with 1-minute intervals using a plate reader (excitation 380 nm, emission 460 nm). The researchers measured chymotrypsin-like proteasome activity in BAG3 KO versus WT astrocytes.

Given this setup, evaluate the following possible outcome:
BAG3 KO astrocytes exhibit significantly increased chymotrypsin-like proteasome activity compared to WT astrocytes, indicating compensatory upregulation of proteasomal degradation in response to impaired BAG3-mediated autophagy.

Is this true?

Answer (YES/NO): NO